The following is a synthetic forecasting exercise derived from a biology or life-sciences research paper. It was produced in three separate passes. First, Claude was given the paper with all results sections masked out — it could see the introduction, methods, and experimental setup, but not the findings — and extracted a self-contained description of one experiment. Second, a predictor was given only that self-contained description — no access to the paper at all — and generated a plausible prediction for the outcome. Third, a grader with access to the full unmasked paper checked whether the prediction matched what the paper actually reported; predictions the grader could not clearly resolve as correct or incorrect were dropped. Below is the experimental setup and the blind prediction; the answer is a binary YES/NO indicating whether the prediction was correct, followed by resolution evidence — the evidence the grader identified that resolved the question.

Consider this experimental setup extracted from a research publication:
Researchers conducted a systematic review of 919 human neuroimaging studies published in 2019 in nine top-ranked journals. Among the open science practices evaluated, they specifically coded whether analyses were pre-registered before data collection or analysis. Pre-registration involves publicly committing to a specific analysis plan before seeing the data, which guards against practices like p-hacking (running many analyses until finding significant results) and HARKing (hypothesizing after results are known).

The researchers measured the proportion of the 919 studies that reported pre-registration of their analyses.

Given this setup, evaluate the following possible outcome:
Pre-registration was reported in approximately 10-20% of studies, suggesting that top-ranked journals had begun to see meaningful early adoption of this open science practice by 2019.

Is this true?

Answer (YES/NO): NO